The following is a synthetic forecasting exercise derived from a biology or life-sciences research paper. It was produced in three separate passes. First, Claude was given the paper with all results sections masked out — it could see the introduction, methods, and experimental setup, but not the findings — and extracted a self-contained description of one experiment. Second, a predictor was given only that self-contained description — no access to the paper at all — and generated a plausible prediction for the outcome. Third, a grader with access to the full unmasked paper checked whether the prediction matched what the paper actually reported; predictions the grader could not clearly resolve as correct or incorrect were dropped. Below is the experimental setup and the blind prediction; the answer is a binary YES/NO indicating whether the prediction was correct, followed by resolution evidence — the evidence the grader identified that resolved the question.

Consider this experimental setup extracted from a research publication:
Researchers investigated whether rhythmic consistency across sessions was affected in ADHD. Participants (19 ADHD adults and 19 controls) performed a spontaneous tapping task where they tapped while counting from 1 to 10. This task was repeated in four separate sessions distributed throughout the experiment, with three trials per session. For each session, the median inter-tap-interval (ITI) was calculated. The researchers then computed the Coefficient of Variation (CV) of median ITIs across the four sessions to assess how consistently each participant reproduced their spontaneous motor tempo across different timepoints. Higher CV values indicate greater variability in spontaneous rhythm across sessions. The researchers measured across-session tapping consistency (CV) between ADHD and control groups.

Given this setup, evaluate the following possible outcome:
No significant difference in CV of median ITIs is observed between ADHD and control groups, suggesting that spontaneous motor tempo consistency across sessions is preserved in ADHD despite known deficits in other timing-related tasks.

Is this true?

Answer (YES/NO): NO